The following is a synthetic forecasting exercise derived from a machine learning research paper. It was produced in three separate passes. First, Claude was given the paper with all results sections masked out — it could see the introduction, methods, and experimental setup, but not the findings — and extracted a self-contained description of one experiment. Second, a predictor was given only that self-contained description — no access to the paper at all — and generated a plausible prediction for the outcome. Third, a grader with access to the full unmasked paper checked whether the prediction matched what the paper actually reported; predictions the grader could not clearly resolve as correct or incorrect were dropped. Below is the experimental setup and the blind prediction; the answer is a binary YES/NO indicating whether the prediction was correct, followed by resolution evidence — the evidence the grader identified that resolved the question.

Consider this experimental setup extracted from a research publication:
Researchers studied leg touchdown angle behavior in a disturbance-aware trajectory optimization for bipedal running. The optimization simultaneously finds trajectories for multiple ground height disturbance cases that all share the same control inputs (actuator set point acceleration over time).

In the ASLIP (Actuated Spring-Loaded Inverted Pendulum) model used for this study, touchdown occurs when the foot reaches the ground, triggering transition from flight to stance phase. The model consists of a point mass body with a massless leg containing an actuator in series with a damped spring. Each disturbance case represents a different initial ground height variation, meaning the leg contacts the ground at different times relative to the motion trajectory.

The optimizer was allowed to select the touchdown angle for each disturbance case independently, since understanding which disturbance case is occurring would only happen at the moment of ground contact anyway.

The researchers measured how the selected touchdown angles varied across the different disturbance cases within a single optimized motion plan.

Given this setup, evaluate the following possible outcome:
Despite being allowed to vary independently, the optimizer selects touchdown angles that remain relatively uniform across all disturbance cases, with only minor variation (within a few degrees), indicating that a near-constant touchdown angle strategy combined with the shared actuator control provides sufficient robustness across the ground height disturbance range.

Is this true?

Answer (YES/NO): NO